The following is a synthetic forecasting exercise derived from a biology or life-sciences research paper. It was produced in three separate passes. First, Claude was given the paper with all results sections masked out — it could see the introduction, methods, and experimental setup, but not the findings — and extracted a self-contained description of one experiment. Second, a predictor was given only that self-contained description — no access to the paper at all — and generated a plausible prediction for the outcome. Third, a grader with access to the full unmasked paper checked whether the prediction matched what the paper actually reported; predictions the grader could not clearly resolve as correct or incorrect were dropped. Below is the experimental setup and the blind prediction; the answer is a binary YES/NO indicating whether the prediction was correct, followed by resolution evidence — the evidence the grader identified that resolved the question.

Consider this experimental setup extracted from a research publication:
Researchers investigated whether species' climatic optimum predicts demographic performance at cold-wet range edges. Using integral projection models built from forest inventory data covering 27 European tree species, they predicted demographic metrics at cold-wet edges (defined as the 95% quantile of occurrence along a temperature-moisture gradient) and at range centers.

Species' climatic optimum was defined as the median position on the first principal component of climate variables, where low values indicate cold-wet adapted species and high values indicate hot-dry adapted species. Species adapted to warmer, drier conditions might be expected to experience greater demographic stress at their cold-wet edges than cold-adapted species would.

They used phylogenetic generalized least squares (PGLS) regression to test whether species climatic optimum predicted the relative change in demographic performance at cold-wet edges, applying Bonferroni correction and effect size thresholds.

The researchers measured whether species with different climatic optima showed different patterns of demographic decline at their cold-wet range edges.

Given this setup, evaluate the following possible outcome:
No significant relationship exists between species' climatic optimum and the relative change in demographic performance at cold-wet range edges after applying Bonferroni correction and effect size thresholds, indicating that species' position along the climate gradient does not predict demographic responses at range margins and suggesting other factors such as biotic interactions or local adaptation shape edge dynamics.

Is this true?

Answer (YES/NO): NO